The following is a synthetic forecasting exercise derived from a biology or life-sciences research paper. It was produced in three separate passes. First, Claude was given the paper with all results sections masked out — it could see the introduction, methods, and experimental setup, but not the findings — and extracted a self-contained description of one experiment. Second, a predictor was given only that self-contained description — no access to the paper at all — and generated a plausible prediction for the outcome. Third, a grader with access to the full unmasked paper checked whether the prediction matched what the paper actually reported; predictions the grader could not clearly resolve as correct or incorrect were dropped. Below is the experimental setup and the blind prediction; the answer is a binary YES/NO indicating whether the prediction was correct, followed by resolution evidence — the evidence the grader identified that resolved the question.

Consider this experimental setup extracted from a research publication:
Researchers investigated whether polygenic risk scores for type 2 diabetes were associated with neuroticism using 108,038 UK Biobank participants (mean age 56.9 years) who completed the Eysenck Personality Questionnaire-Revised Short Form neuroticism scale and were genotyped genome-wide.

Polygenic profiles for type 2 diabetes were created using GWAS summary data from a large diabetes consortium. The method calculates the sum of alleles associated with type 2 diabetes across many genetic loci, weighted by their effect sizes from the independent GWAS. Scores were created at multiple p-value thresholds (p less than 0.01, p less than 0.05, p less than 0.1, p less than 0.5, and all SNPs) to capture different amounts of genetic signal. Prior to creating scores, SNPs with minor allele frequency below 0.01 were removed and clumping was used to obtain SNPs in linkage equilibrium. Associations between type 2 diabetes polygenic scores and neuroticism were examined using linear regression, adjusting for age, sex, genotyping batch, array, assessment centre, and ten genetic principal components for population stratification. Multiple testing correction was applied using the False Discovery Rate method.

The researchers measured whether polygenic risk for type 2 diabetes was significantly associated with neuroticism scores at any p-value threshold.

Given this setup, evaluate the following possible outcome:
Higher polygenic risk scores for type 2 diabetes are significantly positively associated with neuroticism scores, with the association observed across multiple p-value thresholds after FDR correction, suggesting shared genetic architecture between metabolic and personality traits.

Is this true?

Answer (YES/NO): NO